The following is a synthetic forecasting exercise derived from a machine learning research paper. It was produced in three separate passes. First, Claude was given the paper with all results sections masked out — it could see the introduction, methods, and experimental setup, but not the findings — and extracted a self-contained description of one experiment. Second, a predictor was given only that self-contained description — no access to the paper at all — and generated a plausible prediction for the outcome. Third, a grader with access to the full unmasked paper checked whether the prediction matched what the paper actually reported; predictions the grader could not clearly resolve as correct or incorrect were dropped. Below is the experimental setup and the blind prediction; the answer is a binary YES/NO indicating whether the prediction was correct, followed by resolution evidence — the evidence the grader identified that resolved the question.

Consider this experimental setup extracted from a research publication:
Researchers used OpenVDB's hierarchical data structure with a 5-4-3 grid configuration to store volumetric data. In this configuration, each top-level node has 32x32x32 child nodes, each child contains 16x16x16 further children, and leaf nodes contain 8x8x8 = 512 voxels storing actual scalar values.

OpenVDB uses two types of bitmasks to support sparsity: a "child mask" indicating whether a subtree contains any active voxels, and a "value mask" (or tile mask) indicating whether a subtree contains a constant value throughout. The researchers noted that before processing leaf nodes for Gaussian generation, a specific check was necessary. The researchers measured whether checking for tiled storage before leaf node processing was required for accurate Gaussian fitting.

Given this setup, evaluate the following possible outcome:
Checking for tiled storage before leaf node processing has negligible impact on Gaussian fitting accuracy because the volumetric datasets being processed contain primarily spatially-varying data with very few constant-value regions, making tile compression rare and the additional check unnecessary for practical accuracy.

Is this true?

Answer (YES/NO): NO